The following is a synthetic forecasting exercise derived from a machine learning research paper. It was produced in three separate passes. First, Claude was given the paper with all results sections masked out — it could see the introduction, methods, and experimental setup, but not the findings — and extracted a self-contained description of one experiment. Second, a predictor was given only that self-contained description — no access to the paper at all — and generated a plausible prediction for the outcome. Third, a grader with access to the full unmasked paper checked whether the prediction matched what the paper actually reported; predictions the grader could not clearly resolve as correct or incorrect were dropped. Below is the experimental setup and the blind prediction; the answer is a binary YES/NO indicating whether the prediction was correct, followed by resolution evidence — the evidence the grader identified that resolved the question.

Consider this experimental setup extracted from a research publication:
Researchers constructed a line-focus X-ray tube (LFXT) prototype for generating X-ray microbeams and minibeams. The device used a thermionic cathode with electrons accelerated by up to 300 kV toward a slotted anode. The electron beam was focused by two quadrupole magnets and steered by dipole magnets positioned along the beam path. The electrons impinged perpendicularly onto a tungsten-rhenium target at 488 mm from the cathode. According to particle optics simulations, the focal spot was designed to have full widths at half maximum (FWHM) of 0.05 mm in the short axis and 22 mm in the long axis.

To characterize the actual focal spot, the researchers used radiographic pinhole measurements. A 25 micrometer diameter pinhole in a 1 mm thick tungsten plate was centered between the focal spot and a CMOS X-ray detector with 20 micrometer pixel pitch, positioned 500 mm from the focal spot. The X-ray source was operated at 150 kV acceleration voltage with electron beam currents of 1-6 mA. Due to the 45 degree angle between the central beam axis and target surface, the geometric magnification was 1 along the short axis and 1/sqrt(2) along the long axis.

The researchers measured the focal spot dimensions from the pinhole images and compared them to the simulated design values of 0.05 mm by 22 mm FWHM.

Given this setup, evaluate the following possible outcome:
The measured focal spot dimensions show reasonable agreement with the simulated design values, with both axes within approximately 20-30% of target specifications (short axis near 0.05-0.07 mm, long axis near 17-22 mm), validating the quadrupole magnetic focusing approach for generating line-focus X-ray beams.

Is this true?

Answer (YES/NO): NO